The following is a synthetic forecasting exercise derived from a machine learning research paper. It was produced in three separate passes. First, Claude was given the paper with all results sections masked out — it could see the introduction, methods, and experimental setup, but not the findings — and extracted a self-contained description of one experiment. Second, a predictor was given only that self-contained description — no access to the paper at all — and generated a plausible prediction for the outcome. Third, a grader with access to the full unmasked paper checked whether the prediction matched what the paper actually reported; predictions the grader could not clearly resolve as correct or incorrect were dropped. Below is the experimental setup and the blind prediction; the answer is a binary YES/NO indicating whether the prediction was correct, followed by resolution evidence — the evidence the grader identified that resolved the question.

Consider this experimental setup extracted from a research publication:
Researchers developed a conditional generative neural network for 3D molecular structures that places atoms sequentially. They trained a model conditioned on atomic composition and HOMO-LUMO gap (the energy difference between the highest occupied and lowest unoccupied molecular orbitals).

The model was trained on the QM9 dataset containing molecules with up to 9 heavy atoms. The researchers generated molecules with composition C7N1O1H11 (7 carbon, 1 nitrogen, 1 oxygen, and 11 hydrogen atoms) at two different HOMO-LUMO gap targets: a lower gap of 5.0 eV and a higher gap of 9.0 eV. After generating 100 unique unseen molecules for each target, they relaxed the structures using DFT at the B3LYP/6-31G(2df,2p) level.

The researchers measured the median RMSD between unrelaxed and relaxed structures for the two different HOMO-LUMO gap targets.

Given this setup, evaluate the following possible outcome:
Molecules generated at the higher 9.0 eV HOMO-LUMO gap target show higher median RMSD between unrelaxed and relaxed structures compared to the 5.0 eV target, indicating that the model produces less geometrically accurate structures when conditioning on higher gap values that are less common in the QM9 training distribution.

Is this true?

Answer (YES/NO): NO